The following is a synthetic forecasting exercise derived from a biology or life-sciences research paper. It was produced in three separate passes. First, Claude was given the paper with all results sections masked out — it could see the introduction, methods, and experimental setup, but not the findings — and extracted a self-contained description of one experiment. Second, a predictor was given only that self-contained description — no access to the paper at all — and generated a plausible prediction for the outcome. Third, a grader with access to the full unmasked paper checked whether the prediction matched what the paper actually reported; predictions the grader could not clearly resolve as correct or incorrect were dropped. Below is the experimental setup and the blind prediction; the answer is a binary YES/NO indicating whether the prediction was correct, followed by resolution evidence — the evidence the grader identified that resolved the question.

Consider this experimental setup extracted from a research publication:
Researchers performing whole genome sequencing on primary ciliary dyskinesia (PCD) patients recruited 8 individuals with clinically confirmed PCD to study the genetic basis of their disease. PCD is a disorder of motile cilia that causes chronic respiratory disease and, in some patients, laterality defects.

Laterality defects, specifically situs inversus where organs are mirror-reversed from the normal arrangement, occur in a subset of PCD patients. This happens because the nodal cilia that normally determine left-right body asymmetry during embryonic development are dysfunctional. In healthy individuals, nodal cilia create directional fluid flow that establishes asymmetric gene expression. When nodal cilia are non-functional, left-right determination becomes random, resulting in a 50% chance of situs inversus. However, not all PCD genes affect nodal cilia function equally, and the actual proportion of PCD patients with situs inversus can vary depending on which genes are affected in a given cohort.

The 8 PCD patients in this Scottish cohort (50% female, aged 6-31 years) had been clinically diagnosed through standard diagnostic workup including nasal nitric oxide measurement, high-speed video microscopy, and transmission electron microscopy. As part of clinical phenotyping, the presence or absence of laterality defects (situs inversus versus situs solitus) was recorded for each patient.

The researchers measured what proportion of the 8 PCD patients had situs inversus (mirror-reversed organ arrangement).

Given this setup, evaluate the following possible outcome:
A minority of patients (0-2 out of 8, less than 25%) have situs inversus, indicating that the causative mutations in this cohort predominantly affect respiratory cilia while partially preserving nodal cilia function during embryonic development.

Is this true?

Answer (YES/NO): YES